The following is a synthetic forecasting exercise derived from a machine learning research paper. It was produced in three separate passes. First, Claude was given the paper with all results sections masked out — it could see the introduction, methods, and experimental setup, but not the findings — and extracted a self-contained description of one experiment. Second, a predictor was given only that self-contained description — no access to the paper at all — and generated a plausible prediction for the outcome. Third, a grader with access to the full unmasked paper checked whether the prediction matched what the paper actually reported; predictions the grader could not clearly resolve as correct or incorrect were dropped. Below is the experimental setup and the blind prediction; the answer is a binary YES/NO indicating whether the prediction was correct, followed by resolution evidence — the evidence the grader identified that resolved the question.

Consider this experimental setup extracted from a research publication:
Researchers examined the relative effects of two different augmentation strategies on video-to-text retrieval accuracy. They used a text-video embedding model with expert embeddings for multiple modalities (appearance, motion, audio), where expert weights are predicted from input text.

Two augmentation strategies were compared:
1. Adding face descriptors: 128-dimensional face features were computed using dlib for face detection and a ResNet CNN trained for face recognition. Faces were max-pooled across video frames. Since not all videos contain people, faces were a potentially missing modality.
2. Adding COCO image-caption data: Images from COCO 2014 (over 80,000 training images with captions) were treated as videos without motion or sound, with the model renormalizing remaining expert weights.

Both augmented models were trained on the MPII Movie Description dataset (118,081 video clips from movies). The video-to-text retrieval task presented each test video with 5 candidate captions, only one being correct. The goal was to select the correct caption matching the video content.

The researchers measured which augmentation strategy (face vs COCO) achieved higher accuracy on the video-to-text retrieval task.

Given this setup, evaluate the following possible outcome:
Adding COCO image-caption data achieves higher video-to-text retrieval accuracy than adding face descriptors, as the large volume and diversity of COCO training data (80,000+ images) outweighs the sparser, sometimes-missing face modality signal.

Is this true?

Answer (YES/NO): NO